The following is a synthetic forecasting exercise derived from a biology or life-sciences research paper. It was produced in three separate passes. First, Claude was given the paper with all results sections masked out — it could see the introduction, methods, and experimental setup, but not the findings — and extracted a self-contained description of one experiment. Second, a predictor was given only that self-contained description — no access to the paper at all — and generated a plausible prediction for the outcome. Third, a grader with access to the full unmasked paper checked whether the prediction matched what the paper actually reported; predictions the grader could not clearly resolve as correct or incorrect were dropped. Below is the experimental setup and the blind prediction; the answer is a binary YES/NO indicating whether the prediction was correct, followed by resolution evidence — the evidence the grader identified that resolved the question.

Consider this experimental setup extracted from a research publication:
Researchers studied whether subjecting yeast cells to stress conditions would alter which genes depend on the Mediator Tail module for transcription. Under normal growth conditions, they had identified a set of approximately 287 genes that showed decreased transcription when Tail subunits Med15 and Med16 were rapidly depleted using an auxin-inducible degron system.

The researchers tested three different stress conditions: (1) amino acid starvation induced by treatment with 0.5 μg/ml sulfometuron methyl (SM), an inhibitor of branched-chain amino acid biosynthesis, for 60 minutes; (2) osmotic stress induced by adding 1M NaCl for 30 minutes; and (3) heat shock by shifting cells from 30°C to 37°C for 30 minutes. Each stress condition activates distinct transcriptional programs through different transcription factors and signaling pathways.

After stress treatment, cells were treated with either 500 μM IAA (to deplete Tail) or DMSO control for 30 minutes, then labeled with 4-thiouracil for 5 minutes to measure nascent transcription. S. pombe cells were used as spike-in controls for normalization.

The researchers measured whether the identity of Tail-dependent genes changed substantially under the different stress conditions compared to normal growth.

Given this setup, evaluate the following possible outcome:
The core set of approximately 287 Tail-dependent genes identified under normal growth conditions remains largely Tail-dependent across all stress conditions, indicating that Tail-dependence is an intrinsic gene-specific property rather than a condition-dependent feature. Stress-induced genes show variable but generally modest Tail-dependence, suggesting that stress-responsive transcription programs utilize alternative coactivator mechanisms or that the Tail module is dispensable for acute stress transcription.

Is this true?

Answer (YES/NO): YES